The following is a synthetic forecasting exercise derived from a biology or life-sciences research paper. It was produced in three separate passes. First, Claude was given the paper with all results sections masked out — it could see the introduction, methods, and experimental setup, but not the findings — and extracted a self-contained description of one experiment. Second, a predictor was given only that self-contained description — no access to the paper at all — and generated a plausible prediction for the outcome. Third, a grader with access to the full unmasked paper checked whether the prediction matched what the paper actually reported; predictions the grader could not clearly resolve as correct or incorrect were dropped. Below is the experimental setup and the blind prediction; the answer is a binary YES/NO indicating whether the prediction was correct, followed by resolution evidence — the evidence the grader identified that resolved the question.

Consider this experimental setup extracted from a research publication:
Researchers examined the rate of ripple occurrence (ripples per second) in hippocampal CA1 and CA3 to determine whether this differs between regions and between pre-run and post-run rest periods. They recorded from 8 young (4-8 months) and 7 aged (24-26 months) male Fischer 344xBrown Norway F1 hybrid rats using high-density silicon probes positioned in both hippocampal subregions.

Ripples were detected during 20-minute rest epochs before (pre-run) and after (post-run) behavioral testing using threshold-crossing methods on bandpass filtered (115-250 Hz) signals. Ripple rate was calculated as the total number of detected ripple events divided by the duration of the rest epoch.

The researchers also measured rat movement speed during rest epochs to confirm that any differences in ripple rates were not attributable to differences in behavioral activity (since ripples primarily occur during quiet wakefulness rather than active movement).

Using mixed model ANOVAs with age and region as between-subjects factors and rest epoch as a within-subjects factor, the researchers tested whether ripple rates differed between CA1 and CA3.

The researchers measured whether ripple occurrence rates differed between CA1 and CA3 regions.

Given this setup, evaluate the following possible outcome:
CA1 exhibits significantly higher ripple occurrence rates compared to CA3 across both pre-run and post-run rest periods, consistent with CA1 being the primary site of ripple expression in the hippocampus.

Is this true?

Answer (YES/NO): NO